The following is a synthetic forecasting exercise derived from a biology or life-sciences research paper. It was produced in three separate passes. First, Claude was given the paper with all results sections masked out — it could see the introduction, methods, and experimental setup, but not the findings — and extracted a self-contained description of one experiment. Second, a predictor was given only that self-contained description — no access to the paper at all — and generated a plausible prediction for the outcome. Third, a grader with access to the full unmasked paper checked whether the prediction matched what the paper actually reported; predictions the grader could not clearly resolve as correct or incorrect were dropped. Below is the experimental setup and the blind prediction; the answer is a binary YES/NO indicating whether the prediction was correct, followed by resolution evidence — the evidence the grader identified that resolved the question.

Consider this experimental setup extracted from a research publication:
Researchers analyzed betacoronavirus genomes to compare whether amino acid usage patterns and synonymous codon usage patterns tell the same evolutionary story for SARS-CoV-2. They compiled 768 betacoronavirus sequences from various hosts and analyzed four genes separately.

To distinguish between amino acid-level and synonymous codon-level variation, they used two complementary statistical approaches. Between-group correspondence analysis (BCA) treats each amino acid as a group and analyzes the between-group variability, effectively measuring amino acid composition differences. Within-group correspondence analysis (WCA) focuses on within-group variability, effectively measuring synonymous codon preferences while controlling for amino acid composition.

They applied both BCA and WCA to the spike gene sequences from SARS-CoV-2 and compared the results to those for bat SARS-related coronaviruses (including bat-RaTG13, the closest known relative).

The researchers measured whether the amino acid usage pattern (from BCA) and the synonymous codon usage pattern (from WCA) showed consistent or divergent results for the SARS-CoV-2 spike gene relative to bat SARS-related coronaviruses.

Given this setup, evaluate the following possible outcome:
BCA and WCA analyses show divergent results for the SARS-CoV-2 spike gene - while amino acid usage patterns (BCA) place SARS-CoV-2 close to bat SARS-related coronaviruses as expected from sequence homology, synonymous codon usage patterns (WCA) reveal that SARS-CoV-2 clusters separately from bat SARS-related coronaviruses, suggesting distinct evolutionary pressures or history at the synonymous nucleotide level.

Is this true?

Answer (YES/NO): YES